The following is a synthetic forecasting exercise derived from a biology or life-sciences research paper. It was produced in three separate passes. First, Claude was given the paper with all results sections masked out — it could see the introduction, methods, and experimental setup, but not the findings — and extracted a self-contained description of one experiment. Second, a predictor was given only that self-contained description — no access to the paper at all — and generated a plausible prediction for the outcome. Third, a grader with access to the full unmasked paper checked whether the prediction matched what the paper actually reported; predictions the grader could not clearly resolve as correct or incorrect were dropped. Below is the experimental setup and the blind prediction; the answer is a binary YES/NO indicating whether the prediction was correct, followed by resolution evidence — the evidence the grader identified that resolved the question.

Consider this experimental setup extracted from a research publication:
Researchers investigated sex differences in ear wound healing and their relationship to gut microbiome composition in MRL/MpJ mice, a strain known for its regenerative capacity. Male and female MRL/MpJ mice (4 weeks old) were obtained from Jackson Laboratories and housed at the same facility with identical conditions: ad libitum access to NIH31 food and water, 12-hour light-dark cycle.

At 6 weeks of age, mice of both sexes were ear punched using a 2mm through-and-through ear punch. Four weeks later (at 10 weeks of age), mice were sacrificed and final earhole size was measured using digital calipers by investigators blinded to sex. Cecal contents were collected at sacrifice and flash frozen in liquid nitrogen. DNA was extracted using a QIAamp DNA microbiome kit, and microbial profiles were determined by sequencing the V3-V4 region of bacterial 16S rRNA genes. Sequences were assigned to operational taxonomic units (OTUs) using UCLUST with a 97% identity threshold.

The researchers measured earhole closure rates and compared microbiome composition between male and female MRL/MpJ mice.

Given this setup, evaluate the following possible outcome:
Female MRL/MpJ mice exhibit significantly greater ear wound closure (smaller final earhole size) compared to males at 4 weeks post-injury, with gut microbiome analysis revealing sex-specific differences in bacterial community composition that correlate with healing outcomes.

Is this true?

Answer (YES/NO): YES